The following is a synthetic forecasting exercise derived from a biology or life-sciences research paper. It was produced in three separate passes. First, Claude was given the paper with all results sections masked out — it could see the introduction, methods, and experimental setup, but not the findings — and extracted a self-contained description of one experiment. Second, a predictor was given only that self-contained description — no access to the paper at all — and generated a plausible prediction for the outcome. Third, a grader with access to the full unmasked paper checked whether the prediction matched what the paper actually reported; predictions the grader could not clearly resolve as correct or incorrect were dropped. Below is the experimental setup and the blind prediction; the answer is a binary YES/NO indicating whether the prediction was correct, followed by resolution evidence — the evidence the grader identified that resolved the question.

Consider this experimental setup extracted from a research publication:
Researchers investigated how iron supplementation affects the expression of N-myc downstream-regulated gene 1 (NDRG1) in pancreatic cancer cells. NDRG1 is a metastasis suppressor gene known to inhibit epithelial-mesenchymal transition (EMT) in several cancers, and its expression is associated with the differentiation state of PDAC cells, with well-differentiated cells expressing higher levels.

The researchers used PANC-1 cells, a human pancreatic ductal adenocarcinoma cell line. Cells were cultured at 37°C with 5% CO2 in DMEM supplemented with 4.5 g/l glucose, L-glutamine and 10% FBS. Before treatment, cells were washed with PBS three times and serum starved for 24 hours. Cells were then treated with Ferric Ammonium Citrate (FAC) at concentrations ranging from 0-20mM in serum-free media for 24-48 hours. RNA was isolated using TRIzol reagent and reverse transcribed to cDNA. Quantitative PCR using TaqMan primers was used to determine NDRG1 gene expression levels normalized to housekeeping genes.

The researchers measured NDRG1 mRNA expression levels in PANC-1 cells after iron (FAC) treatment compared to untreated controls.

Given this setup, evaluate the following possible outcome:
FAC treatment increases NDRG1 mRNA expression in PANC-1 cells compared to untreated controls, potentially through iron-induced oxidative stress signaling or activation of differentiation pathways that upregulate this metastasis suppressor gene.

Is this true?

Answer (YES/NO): NO